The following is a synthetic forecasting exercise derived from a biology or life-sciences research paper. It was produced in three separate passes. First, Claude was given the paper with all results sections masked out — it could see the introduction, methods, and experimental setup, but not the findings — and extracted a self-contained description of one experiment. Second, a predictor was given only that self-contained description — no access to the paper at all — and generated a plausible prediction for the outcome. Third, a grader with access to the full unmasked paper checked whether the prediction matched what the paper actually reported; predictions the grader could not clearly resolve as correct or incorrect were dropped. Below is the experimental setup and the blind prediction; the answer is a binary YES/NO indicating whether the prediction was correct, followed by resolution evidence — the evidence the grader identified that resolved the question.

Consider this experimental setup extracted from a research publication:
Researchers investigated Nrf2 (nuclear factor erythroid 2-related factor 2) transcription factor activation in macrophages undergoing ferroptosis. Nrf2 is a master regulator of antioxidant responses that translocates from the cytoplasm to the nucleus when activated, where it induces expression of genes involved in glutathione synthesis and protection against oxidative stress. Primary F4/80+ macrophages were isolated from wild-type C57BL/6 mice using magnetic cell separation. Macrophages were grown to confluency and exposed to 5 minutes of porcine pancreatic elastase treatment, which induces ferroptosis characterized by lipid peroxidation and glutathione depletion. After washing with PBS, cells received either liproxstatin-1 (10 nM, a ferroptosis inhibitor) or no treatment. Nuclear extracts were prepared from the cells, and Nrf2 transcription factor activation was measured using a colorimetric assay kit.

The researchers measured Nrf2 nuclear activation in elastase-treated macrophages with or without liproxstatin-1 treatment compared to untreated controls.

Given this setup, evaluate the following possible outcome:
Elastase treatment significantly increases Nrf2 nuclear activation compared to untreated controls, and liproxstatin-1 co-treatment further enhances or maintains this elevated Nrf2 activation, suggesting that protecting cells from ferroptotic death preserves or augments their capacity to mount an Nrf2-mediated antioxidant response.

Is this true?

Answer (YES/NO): NO